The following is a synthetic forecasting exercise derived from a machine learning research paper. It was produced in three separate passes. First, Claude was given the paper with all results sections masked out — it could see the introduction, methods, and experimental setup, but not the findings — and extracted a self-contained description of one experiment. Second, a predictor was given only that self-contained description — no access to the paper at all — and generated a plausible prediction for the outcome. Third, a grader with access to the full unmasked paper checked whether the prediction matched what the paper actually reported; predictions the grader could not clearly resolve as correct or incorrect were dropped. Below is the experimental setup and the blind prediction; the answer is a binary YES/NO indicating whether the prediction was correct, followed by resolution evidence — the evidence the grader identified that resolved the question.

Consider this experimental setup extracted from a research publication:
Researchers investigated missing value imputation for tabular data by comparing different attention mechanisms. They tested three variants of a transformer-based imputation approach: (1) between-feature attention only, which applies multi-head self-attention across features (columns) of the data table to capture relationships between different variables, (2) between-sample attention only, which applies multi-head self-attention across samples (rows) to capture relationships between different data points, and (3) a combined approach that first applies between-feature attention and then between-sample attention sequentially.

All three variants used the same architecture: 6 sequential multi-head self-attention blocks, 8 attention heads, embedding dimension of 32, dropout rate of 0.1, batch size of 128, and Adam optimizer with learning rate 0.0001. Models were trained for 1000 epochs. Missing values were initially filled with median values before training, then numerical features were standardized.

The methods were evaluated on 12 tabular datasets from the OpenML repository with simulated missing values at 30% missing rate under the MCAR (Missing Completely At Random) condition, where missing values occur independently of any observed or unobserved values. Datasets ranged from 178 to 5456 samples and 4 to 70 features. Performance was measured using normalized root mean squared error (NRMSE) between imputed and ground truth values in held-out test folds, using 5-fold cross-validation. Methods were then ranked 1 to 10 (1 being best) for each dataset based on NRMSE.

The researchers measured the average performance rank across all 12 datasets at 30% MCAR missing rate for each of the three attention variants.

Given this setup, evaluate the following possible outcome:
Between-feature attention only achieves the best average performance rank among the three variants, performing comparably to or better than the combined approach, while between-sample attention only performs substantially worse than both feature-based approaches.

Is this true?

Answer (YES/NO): NO